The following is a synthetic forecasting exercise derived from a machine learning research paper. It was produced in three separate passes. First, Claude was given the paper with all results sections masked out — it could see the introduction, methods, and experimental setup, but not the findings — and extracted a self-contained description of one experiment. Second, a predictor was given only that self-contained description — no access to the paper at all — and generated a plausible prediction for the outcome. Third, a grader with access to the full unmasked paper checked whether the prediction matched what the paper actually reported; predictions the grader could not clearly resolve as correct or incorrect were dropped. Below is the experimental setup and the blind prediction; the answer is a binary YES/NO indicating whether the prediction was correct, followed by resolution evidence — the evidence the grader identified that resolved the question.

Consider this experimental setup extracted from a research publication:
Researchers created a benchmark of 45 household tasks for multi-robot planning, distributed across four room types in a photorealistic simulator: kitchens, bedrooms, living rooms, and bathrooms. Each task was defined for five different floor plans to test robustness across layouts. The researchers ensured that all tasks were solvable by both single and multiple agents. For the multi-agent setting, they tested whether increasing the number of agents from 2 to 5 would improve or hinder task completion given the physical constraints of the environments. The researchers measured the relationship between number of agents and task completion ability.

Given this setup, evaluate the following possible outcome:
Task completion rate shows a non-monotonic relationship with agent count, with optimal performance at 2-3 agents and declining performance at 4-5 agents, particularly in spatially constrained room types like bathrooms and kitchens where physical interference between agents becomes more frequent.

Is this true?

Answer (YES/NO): NO